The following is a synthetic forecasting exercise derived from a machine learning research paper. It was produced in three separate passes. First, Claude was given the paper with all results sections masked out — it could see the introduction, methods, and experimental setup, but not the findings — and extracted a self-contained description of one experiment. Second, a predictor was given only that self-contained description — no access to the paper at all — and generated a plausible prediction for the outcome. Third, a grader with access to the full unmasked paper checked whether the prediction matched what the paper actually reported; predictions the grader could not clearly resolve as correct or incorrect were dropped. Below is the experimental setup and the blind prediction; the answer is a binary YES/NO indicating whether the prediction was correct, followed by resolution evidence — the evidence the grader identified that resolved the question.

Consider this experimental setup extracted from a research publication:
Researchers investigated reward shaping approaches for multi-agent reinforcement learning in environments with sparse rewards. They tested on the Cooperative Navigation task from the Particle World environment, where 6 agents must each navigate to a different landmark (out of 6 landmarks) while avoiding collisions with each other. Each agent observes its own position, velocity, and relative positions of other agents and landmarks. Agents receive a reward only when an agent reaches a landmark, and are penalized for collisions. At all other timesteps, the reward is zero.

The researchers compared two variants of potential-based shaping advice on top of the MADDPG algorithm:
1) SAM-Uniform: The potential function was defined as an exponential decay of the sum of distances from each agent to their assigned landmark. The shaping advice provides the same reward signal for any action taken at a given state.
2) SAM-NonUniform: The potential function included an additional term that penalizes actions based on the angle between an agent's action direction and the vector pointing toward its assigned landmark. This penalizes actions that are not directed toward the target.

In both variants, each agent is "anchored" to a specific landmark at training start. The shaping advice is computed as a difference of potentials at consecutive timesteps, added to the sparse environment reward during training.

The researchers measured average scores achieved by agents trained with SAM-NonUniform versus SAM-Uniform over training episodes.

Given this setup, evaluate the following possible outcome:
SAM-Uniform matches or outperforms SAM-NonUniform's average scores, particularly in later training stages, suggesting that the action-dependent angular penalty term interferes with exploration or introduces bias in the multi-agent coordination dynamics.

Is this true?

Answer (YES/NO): NO